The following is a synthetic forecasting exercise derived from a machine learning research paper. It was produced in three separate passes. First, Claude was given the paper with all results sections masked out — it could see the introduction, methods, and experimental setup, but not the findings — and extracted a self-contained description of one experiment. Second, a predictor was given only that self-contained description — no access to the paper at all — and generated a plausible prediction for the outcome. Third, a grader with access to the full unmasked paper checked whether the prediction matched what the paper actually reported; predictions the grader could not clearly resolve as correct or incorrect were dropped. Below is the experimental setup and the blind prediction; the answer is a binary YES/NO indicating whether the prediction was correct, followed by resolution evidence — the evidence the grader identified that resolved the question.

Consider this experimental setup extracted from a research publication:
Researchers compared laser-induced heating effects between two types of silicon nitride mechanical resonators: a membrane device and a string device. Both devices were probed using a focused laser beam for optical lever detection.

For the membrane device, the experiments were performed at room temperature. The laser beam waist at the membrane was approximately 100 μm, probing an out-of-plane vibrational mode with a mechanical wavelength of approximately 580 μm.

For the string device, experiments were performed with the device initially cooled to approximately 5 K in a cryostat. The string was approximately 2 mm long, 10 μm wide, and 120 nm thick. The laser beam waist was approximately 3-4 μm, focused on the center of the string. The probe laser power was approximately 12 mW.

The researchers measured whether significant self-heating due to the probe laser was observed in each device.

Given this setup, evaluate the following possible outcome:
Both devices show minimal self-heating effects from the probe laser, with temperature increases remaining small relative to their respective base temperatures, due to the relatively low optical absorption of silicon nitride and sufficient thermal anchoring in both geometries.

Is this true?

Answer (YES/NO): NO